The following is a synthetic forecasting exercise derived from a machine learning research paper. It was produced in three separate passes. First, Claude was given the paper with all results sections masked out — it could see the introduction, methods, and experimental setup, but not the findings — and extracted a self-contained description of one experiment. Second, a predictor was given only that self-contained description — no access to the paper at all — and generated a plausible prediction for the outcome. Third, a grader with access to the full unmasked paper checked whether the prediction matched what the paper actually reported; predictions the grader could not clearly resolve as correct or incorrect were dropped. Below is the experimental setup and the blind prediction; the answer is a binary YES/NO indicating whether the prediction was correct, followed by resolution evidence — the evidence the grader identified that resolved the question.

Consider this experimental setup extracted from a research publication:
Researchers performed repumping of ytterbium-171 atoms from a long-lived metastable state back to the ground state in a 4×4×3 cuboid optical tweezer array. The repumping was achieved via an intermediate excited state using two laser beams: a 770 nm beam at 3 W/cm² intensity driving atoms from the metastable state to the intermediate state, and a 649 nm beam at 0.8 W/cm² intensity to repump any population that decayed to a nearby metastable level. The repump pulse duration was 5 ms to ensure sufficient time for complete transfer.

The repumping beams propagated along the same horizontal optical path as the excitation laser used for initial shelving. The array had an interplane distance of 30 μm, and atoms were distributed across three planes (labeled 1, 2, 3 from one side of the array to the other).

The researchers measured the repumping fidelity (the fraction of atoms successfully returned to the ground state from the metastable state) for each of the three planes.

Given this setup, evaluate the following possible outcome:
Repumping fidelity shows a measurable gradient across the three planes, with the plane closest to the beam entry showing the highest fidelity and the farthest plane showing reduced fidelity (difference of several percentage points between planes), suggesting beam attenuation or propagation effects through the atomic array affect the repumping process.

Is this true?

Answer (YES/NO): NO